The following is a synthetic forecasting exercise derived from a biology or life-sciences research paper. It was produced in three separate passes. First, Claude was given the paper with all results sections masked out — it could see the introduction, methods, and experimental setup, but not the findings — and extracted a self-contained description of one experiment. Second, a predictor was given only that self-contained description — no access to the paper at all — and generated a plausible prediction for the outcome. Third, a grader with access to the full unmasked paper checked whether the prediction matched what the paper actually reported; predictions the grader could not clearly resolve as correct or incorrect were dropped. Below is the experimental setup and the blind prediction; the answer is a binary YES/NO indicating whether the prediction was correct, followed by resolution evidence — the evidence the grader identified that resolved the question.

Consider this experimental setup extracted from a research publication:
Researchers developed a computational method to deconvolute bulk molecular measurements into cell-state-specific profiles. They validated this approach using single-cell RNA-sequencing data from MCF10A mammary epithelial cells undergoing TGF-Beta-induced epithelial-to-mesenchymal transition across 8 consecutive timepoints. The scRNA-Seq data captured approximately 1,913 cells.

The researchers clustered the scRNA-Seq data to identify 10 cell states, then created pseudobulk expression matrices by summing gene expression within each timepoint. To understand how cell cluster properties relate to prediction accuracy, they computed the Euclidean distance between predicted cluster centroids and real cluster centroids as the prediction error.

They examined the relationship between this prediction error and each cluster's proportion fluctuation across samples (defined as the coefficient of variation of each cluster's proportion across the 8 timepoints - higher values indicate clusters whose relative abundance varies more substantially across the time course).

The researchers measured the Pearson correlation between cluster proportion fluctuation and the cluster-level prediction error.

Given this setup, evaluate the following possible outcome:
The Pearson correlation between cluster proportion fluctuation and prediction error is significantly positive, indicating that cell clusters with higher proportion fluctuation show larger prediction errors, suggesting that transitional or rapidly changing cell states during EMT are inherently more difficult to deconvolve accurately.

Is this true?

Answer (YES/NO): NO